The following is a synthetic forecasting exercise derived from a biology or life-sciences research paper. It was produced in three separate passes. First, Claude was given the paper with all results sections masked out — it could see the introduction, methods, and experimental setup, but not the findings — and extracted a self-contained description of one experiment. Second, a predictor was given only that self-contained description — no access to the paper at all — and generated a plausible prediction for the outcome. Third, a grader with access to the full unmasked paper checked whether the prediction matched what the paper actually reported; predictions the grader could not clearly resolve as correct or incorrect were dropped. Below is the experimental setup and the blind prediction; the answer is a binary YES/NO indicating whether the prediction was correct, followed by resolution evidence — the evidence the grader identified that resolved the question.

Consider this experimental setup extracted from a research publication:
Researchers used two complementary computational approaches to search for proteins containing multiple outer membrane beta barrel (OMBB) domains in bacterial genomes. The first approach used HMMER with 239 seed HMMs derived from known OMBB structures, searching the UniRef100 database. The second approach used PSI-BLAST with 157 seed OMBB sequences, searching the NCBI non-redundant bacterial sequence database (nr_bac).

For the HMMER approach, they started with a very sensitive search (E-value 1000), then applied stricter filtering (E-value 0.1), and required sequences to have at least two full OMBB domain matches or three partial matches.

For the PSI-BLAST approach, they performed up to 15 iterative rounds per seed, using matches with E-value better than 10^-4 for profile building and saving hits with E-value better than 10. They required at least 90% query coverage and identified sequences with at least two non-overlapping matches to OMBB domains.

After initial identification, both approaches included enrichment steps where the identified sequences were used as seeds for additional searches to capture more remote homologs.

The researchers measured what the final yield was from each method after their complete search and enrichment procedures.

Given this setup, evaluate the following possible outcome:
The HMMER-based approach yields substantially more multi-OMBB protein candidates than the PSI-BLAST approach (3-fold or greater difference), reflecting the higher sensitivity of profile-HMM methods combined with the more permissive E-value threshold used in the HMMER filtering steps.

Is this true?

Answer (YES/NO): NO